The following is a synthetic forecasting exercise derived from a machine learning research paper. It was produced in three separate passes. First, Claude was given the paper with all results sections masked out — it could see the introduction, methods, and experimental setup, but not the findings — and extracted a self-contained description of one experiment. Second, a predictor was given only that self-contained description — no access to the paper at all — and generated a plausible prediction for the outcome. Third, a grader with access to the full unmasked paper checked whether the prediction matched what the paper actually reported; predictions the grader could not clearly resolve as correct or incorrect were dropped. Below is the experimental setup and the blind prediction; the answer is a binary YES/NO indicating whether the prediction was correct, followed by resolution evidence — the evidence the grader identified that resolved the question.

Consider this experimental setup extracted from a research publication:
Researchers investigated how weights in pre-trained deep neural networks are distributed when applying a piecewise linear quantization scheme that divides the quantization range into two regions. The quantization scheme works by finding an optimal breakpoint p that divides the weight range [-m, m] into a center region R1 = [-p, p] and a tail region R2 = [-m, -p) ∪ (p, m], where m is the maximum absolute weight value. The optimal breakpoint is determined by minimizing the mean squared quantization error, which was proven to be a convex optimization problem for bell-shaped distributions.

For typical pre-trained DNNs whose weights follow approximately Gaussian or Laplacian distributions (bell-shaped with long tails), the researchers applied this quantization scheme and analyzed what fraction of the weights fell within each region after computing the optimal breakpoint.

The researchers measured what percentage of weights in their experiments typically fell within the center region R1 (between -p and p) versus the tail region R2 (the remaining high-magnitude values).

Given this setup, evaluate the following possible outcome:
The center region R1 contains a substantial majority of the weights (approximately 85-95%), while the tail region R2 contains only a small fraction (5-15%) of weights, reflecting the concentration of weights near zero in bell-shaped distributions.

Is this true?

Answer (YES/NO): YES